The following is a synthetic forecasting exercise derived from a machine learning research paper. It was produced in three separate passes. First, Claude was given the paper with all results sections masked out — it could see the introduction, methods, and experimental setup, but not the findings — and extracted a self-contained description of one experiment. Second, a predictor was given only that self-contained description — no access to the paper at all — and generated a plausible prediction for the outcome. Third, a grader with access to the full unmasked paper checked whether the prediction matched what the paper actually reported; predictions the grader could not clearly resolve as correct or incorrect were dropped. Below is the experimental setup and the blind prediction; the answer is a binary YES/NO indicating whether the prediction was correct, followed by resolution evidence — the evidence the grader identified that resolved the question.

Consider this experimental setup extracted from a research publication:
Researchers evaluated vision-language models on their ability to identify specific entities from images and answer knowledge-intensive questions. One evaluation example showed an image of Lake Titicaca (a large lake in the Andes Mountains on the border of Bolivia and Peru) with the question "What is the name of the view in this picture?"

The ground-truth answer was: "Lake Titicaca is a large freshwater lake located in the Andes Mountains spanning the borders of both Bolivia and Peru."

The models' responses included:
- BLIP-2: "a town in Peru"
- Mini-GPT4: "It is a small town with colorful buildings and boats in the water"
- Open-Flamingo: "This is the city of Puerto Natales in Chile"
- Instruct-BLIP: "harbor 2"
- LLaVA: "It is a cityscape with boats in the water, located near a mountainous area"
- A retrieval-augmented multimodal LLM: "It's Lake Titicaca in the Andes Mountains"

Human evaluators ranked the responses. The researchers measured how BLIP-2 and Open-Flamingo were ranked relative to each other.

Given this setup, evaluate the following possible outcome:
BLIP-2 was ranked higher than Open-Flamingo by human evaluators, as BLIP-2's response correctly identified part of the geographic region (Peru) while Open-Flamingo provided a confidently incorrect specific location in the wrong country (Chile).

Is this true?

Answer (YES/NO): YES